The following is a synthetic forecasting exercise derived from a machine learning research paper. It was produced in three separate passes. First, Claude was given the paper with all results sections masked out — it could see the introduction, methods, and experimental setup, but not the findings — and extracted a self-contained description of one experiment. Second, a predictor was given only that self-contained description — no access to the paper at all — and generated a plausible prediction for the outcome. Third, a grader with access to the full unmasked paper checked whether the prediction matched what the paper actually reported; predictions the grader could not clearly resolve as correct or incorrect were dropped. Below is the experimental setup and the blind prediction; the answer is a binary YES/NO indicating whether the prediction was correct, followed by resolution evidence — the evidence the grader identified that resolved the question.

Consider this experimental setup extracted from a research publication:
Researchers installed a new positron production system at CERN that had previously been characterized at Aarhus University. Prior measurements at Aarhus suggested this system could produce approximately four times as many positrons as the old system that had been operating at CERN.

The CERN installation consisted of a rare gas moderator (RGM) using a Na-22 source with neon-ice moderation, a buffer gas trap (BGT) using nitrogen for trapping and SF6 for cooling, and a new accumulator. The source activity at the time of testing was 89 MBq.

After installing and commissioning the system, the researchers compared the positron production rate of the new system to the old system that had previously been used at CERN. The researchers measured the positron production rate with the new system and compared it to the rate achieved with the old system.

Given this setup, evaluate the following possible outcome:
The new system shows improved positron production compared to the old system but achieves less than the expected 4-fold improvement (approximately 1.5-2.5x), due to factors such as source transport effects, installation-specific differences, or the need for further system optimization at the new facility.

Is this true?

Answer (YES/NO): NO